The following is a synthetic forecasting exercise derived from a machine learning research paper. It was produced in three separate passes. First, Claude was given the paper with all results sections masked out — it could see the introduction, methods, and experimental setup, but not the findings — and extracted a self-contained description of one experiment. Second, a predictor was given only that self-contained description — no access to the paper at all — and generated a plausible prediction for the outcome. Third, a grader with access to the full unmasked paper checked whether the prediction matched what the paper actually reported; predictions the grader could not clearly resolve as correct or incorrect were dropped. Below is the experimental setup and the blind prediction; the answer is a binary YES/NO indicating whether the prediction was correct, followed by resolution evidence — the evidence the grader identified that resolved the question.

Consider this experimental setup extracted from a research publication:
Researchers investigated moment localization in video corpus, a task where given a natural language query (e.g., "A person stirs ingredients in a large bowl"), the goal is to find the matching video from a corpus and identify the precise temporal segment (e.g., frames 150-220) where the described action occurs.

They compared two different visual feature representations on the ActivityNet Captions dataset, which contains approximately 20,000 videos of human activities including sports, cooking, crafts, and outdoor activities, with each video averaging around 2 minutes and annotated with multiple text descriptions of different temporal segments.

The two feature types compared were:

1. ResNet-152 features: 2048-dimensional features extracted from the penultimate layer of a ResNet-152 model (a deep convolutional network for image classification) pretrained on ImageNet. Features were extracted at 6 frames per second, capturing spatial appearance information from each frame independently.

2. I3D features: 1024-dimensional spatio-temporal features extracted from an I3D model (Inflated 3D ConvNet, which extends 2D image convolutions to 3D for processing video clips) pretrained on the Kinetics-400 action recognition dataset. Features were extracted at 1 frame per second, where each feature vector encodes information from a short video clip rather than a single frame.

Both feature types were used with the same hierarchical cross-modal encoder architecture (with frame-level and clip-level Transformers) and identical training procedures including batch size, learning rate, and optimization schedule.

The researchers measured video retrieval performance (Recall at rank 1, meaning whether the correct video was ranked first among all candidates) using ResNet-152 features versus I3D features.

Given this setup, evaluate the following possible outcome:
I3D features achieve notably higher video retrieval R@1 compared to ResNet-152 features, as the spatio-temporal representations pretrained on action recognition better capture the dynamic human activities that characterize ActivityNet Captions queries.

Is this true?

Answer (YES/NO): YES